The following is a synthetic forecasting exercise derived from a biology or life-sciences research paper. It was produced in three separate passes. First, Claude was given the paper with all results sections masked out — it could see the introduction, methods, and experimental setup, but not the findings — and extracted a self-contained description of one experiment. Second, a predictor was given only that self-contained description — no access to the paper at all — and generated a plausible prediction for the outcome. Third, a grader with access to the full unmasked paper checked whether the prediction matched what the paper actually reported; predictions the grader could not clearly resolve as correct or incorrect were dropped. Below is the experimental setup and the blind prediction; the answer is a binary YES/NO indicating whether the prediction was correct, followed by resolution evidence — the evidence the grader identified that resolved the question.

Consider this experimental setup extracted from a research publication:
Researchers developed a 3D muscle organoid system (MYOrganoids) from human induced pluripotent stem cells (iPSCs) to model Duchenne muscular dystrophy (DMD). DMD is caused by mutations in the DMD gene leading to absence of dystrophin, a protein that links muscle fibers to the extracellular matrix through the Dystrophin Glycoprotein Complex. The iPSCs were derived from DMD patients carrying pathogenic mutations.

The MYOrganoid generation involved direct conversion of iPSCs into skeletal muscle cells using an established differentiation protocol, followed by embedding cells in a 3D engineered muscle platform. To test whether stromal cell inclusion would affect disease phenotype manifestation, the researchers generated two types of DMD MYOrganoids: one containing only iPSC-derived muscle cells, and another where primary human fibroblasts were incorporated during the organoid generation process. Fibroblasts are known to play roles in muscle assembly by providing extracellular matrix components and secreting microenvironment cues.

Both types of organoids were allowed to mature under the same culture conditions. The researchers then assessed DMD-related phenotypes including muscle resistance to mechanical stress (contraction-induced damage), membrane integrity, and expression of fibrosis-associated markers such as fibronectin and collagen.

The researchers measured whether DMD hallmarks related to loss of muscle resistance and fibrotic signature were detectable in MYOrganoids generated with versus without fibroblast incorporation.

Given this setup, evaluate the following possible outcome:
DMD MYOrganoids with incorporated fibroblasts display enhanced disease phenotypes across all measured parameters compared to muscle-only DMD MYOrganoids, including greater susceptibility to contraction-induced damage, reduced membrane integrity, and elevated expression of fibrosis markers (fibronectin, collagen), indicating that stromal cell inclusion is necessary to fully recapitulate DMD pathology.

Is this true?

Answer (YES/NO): NO